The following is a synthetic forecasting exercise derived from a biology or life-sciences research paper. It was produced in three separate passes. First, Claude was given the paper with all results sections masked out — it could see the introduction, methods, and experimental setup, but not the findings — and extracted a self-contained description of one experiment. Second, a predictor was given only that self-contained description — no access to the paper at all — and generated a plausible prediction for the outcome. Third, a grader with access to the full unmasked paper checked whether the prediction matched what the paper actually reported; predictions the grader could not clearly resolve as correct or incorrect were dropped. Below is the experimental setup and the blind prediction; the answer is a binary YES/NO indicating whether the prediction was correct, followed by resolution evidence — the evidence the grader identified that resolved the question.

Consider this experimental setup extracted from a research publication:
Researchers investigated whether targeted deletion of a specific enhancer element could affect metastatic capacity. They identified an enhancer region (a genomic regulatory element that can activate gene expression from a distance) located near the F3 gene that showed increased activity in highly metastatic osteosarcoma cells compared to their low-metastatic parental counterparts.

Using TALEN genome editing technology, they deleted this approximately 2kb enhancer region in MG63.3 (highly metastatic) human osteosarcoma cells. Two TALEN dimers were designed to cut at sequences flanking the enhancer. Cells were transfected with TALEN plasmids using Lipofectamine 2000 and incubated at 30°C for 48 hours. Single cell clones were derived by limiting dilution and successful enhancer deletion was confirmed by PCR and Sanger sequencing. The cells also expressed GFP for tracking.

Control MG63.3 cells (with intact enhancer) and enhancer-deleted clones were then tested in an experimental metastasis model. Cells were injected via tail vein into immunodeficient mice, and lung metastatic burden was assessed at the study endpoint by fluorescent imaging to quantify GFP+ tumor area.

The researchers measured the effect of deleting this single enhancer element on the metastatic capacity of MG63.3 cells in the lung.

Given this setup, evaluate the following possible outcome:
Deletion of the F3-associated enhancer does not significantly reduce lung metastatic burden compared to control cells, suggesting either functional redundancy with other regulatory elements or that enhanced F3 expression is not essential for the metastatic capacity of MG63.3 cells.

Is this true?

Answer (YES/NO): NO